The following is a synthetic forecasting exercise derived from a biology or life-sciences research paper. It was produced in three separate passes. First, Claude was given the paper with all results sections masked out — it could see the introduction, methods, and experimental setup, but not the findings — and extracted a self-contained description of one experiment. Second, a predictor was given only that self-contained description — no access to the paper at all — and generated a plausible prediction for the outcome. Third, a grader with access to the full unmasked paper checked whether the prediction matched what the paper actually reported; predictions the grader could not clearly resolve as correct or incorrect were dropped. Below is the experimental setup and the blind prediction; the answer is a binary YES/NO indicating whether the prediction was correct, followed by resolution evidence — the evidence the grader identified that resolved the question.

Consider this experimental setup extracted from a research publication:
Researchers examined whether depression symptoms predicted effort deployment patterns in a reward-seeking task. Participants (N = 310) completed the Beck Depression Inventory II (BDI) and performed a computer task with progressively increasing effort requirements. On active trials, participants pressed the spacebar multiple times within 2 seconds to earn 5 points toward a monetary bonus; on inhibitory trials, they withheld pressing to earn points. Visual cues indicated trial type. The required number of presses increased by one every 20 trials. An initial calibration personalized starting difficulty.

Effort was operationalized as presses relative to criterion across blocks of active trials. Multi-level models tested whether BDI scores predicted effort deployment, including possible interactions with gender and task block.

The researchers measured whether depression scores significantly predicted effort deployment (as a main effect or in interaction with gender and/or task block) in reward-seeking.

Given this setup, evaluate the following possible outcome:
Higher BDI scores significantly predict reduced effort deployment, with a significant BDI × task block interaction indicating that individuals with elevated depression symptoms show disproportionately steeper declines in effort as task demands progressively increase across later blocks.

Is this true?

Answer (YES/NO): NO